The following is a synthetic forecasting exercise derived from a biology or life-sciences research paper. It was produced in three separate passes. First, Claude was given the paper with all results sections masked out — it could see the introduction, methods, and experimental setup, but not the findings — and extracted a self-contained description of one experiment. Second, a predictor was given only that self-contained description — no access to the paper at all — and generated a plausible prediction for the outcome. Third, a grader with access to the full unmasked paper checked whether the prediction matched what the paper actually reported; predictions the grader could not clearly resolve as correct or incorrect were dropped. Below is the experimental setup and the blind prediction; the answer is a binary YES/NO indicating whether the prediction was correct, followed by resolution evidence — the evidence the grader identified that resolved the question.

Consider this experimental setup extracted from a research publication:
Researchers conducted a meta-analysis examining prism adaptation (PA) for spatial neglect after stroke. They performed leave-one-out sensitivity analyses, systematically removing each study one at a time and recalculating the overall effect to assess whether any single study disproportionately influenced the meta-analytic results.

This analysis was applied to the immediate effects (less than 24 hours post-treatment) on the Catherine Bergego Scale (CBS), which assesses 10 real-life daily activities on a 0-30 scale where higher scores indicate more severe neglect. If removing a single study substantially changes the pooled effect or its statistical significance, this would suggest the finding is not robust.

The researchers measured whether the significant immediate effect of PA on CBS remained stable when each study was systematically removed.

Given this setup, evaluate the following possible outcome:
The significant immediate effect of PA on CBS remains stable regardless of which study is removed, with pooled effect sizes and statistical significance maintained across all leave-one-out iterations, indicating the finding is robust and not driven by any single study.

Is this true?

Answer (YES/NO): NO